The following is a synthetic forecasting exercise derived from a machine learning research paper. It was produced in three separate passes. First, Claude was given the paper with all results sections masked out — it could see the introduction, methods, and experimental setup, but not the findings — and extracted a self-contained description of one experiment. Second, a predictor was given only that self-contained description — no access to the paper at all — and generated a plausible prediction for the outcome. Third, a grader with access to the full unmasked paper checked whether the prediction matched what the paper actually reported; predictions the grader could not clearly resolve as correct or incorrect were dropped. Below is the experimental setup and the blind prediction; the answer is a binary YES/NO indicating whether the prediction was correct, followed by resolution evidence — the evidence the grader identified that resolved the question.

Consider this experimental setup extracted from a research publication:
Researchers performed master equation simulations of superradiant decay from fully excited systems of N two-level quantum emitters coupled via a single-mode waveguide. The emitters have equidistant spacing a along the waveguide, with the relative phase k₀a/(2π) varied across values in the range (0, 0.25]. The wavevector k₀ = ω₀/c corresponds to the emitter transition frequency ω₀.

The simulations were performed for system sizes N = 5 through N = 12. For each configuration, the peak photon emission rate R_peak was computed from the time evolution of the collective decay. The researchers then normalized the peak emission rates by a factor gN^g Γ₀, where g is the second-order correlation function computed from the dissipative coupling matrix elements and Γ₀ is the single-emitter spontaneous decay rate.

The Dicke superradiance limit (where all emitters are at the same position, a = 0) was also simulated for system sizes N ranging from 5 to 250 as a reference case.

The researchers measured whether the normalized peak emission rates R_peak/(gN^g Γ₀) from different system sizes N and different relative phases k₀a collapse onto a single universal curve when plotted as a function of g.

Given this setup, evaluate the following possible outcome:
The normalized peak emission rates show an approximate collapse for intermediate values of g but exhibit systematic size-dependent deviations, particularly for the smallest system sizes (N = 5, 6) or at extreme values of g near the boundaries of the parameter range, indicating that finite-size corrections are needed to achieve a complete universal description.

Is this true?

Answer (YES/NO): NO